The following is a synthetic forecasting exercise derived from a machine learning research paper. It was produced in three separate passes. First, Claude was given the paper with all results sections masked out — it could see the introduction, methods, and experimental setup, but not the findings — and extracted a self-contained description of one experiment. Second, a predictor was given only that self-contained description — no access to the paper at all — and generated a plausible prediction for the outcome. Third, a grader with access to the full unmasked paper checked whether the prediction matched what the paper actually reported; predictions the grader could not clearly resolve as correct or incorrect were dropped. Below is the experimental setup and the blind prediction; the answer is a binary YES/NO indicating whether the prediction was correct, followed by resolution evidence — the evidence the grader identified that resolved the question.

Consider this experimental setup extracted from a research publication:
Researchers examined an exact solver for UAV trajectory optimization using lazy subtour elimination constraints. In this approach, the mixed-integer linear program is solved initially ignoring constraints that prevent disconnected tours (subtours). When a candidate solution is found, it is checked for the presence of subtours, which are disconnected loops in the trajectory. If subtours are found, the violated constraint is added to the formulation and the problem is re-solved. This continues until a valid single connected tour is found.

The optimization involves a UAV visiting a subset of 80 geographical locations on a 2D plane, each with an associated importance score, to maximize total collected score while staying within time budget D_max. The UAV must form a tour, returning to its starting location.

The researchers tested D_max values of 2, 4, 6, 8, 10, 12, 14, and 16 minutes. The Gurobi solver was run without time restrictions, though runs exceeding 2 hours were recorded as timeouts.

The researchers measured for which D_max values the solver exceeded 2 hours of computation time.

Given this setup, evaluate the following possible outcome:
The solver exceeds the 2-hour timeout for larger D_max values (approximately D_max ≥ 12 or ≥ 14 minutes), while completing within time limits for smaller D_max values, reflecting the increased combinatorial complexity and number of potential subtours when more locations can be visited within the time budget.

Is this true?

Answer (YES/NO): NO